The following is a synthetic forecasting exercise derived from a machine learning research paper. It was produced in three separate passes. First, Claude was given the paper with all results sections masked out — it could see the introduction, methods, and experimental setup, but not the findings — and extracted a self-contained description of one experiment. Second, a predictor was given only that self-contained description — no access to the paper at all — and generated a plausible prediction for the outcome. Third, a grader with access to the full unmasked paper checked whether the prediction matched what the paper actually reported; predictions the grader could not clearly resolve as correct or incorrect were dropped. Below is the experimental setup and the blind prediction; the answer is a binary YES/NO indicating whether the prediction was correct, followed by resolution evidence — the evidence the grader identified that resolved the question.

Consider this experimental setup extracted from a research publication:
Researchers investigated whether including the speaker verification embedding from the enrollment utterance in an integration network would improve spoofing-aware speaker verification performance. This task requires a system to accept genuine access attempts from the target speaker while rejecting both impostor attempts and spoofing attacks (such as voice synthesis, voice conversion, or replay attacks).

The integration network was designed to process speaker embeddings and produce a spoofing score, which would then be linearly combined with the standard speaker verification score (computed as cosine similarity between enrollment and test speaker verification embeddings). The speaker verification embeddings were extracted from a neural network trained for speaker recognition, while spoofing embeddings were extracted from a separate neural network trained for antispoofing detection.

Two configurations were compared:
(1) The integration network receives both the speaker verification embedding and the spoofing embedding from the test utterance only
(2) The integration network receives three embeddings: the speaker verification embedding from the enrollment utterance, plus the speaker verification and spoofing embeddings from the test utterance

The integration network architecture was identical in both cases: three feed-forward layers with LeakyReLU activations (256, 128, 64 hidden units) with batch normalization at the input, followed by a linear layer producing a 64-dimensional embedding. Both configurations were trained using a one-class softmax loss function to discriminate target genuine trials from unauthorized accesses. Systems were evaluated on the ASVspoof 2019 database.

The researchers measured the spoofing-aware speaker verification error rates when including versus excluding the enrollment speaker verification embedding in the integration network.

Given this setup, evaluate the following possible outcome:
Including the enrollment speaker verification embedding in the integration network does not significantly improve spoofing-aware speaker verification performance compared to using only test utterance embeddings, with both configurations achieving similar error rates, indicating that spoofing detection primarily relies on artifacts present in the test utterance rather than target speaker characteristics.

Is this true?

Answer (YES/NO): NO